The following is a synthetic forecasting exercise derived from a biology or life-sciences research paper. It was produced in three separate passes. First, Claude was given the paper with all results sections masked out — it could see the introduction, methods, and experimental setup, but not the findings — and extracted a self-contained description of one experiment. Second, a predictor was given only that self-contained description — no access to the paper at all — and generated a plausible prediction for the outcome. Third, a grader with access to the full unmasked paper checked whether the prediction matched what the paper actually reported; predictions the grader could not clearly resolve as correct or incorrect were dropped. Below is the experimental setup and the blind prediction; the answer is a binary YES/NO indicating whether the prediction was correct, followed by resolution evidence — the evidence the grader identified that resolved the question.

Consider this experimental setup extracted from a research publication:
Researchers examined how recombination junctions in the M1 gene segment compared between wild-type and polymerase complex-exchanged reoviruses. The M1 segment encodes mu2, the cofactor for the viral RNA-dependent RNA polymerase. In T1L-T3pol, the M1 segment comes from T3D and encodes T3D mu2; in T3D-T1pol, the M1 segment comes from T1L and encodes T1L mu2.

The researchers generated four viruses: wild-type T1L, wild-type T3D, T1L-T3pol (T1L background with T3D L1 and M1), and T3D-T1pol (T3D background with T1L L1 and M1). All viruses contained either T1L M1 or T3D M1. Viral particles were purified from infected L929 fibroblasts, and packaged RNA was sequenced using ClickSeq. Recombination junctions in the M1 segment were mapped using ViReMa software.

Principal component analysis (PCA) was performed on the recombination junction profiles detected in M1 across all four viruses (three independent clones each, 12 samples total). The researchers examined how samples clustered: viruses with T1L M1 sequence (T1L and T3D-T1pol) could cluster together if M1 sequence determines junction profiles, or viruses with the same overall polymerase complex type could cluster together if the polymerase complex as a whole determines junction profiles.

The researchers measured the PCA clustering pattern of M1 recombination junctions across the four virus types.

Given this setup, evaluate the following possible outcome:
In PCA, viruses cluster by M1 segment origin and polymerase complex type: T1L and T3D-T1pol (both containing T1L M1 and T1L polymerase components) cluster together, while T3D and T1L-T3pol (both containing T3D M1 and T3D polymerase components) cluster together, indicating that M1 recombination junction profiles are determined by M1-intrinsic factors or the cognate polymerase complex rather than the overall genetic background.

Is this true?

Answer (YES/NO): YES